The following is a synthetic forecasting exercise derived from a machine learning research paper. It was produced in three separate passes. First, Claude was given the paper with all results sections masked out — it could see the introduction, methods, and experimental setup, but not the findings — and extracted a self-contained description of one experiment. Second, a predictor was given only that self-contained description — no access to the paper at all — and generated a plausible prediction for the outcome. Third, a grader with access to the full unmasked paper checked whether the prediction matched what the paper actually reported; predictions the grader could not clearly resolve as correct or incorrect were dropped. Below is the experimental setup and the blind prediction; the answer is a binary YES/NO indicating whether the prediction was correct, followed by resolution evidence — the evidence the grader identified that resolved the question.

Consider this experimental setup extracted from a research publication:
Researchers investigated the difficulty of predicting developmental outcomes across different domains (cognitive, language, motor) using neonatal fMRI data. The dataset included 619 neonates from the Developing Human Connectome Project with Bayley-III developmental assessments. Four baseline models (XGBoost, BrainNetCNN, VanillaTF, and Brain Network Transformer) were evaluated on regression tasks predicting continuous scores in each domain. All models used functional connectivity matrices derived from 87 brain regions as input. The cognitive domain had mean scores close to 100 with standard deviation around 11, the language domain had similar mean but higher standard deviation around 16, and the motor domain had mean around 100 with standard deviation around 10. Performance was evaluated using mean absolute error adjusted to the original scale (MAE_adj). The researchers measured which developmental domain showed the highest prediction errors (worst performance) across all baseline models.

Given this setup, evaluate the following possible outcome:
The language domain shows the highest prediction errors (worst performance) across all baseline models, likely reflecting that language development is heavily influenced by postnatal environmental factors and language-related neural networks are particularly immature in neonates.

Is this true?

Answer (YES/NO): YES